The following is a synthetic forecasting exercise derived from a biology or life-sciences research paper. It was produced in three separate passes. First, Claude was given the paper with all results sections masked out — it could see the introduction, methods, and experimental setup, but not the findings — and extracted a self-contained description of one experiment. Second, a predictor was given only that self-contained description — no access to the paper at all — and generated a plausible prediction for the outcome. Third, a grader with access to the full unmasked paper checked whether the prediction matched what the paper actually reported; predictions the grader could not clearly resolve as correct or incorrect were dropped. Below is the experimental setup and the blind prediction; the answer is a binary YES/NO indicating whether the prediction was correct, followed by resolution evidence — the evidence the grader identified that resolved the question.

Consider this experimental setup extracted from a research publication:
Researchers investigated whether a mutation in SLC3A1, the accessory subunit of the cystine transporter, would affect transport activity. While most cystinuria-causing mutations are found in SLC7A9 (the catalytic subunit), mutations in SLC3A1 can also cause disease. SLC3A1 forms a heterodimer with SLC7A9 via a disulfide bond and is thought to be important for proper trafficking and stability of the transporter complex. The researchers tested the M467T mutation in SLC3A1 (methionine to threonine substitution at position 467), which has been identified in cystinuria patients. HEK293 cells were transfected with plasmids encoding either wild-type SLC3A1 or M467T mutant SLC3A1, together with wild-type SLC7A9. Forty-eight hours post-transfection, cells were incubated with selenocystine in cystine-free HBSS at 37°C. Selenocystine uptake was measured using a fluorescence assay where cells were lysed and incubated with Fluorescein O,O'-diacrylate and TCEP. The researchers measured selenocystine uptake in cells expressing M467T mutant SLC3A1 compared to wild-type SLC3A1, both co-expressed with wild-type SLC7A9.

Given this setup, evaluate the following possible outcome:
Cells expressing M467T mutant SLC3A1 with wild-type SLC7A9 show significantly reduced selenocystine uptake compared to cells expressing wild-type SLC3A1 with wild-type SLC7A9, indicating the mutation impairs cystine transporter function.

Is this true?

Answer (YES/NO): YES